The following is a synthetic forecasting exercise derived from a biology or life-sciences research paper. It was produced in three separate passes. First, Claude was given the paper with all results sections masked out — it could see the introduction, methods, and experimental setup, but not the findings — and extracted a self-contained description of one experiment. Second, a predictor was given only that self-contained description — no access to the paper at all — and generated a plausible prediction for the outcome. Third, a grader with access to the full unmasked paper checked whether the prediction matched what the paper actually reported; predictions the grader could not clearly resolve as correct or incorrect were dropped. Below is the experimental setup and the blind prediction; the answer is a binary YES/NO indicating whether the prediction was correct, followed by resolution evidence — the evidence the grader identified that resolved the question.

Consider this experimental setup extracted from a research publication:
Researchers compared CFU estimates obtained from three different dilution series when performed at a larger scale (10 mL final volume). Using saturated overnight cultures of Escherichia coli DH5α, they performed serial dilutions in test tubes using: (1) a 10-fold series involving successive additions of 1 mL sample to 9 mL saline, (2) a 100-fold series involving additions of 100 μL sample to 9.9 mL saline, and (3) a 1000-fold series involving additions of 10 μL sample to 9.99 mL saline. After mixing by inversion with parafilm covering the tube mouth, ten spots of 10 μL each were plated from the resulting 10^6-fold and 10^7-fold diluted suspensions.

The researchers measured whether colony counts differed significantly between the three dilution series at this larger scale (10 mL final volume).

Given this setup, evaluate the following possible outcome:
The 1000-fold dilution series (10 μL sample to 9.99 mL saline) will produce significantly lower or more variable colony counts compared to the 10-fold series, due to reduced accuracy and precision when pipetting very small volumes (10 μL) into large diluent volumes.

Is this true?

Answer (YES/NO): NO